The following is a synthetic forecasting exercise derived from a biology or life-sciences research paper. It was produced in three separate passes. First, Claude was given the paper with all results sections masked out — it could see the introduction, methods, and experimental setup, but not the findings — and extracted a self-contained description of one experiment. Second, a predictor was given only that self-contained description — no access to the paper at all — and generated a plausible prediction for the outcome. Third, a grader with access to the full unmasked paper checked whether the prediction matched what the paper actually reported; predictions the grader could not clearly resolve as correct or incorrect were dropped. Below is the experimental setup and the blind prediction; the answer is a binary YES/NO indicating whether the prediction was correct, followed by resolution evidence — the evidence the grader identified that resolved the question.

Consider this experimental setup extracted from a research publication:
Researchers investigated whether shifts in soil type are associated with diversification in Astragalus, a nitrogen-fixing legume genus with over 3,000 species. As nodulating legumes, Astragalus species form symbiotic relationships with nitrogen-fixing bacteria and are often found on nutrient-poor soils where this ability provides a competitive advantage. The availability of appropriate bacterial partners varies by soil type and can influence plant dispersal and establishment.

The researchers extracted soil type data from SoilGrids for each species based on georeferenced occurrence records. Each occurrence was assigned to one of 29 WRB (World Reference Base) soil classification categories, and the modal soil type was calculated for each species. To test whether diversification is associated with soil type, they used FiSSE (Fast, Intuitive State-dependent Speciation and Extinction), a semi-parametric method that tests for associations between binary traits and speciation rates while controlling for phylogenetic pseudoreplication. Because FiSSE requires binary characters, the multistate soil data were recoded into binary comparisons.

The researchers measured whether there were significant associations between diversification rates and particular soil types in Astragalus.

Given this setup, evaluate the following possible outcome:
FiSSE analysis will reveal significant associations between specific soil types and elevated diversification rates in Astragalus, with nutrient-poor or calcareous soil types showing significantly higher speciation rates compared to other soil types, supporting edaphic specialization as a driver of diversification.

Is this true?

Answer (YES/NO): NO